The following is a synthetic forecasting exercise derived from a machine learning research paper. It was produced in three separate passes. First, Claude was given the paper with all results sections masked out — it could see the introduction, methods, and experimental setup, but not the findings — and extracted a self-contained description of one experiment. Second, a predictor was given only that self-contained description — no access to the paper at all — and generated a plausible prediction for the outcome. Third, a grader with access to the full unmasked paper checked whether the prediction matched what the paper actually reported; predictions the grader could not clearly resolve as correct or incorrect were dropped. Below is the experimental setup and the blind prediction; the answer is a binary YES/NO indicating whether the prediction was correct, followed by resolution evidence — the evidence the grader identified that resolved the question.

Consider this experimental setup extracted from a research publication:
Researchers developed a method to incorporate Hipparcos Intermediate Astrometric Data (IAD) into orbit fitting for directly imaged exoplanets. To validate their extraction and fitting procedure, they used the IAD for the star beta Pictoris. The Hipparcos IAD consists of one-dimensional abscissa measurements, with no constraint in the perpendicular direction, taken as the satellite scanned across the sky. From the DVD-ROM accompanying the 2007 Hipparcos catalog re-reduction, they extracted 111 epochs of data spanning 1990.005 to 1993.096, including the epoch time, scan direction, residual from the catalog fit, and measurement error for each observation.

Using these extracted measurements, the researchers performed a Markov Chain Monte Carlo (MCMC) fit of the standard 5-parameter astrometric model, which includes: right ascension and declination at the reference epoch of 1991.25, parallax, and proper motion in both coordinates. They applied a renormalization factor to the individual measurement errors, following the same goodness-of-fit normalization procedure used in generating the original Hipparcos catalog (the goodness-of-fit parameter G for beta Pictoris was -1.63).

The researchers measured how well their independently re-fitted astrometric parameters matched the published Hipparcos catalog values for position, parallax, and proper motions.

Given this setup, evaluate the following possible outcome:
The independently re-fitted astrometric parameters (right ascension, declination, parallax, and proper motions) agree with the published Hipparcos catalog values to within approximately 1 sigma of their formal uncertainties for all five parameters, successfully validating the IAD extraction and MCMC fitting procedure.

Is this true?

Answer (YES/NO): YES